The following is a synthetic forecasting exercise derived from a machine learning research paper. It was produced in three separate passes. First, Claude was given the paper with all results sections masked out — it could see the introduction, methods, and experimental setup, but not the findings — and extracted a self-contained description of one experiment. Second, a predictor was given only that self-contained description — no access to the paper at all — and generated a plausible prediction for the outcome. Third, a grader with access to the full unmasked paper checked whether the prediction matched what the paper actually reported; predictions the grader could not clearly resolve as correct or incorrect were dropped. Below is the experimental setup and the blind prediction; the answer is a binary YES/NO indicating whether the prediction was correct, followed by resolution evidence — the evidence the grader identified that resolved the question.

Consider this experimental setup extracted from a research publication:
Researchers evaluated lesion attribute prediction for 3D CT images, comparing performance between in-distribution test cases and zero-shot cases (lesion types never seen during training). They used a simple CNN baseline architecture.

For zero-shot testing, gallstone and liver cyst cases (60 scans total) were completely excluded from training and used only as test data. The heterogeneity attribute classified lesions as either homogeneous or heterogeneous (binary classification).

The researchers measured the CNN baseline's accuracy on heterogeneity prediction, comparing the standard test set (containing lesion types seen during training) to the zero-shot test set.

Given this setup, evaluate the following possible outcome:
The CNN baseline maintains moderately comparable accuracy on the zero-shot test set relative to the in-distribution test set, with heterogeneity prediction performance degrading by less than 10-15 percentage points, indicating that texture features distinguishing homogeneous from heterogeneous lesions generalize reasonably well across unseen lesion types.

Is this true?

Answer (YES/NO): NO